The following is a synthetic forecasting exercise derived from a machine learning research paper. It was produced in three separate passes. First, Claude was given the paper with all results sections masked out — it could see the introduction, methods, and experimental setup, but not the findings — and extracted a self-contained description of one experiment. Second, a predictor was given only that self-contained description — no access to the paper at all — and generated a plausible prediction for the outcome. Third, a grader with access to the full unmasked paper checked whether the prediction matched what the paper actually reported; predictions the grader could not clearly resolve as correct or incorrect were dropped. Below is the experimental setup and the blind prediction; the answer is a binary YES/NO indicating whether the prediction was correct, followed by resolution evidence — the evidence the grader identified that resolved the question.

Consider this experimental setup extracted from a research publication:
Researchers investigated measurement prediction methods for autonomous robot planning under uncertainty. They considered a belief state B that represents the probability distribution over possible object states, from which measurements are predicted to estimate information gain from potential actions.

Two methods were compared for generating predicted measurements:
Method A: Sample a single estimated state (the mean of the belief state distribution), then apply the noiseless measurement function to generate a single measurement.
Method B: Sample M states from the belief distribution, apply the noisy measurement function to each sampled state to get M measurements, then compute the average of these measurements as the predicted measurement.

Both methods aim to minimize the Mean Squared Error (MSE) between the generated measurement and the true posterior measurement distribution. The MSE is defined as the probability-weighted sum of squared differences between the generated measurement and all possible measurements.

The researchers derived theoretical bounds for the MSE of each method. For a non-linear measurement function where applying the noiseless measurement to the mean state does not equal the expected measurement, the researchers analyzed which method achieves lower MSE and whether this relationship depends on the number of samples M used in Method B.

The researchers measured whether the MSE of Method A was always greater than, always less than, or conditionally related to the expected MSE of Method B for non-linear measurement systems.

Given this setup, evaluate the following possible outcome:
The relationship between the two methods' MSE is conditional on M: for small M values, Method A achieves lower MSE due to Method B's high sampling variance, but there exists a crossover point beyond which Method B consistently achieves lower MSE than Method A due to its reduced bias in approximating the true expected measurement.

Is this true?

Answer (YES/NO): YES